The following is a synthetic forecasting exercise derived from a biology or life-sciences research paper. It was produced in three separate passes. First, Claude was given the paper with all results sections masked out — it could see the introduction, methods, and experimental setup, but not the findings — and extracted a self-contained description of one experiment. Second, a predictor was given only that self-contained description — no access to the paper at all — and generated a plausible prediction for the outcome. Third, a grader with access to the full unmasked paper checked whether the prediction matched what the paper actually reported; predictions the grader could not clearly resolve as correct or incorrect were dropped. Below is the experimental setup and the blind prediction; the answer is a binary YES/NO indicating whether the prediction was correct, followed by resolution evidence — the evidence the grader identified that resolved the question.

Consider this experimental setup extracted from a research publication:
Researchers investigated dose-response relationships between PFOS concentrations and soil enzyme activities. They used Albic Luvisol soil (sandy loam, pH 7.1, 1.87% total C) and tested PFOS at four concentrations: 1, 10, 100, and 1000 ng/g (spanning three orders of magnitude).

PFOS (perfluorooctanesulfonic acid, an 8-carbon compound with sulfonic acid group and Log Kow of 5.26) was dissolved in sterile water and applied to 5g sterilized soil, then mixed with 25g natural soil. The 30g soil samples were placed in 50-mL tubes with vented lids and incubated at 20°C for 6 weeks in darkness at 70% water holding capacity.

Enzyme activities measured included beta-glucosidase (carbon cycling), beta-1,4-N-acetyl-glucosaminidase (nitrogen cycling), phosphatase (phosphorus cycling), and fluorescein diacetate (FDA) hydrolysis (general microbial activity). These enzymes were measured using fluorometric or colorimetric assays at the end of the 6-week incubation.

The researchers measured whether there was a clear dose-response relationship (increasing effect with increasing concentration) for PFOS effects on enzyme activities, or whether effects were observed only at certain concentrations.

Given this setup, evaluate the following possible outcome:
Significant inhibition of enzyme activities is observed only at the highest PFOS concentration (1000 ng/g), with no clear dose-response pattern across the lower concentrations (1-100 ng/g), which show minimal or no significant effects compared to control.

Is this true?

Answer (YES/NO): NO